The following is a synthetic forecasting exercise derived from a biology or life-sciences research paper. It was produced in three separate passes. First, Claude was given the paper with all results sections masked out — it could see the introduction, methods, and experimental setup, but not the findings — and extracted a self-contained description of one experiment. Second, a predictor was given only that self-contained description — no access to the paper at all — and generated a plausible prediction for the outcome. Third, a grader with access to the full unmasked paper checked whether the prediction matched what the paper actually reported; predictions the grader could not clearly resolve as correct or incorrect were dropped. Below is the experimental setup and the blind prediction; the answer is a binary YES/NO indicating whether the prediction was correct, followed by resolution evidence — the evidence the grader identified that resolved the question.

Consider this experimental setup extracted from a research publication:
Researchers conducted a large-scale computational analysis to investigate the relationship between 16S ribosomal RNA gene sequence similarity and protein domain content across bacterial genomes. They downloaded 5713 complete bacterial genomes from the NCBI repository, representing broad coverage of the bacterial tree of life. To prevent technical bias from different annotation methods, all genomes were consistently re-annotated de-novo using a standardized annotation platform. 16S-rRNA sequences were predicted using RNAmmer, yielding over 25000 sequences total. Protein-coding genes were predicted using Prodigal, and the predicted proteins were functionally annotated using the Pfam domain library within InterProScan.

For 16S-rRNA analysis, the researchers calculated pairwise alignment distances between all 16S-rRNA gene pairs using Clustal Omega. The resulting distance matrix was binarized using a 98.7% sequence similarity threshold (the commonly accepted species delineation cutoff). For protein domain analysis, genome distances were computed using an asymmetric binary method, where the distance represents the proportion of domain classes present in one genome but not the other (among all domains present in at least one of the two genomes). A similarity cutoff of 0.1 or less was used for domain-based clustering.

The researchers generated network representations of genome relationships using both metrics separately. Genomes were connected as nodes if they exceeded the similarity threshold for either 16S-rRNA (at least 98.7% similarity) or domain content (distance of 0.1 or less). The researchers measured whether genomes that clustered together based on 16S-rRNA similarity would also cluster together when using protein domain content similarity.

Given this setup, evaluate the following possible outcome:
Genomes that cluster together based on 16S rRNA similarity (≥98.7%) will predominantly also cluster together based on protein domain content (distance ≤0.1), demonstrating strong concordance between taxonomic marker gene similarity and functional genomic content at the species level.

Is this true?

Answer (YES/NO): NO